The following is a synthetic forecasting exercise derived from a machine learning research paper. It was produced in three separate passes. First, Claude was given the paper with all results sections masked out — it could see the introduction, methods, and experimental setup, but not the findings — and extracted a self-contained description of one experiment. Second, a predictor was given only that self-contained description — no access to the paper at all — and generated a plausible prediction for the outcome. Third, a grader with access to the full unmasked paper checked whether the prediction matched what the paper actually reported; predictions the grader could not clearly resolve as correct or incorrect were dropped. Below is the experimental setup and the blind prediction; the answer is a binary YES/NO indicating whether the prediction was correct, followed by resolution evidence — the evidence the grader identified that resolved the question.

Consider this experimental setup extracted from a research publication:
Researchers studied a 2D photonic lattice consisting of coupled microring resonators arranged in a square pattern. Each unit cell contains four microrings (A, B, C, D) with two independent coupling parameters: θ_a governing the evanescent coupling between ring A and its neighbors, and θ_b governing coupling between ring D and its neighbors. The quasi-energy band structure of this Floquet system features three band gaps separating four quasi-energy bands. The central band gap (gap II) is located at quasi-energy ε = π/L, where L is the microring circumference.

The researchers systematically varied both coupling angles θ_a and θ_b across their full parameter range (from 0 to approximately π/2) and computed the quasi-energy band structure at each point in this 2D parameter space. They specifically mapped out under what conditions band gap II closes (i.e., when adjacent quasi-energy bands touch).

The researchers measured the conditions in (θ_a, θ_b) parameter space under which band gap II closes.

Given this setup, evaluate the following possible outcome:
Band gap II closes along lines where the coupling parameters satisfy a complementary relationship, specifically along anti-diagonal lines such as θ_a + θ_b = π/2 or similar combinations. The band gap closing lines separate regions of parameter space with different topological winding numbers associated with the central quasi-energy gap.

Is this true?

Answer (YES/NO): NO